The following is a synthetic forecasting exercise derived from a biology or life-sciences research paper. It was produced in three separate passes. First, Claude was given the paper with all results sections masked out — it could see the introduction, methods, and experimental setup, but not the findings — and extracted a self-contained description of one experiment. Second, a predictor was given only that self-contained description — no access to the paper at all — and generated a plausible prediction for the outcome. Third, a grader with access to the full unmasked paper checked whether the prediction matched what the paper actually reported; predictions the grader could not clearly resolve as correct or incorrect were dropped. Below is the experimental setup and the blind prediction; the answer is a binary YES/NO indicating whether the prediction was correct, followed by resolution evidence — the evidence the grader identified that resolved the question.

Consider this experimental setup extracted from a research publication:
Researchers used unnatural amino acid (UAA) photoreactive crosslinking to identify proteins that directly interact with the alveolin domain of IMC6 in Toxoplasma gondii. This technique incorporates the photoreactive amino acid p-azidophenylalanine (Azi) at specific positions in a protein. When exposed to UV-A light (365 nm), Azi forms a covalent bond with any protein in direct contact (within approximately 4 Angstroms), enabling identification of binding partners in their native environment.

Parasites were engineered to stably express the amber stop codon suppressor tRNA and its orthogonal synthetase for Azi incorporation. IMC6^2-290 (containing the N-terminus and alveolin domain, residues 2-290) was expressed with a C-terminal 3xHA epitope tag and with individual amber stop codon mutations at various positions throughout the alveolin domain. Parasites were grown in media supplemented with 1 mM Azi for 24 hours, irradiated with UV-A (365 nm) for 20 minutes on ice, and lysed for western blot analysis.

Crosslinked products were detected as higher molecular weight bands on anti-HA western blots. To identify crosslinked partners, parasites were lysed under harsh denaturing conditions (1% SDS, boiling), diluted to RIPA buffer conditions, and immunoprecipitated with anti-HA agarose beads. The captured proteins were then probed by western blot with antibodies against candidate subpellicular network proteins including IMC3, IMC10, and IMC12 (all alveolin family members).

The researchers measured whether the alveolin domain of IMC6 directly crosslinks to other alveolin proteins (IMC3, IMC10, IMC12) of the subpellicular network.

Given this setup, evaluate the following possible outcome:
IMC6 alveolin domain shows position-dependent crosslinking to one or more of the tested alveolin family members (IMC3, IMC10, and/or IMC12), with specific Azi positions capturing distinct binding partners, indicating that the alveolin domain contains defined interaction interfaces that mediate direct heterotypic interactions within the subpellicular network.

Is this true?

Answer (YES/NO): YES